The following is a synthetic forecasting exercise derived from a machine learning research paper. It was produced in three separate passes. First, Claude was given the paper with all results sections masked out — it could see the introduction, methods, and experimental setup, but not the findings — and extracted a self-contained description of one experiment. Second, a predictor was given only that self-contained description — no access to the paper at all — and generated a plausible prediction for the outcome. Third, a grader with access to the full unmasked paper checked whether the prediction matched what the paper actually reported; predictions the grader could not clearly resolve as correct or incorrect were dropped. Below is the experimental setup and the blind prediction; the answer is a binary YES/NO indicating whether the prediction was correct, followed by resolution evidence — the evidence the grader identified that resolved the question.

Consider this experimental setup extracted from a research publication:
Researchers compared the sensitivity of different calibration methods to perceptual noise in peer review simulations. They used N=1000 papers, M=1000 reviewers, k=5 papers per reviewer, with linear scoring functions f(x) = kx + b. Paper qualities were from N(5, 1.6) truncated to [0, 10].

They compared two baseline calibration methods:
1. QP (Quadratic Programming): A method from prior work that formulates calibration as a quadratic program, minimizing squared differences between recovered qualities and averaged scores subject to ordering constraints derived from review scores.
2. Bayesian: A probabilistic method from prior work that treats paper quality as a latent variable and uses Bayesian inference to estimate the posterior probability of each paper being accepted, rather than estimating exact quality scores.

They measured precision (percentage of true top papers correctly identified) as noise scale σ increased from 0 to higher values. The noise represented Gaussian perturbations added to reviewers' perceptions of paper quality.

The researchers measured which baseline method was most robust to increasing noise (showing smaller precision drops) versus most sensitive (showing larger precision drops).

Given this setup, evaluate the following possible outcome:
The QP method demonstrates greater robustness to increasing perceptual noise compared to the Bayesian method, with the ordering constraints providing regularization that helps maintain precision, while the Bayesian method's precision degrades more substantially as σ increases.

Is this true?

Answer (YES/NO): NO